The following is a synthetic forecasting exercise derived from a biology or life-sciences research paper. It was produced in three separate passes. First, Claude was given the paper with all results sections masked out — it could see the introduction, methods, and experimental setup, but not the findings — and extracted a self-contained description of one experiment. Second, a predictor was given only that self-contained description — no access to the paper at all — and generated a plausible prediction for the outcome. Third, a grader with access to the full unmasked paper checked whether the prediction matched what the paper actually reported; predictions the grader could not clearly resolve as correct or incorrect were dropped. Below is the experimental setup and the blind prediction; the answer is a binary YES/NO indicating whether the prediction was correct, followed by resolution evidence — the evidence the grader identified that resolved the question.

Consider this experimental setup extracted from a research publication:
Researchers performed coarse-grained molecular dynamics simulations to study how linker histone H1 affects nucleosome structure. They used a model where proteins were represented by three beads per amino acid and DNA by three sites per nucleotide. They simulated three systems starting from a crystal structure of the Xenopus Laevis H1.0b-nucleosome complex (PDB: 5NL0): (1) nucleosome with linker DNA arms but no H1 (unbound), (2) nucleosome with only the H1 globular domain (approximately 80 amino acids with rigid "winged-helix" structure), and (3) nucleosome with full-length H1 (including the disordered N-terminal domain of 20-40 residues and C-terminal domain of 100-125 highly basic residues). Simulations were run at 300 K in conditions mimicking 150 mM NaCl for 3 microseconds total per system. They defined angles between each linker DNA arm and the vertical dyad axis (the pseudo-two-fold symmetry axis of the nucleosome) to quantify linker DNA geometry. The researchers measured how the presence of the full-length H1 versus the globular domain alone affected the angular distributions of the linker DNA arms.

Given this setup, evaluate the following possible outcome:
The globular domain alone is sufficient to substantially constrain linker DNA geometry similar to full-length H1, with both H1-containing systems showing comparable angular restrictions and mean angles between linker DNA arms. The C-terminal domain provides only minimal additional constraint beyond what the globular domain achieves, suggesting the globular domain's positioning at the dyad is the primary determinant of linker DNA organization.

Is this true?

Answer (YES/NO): NO